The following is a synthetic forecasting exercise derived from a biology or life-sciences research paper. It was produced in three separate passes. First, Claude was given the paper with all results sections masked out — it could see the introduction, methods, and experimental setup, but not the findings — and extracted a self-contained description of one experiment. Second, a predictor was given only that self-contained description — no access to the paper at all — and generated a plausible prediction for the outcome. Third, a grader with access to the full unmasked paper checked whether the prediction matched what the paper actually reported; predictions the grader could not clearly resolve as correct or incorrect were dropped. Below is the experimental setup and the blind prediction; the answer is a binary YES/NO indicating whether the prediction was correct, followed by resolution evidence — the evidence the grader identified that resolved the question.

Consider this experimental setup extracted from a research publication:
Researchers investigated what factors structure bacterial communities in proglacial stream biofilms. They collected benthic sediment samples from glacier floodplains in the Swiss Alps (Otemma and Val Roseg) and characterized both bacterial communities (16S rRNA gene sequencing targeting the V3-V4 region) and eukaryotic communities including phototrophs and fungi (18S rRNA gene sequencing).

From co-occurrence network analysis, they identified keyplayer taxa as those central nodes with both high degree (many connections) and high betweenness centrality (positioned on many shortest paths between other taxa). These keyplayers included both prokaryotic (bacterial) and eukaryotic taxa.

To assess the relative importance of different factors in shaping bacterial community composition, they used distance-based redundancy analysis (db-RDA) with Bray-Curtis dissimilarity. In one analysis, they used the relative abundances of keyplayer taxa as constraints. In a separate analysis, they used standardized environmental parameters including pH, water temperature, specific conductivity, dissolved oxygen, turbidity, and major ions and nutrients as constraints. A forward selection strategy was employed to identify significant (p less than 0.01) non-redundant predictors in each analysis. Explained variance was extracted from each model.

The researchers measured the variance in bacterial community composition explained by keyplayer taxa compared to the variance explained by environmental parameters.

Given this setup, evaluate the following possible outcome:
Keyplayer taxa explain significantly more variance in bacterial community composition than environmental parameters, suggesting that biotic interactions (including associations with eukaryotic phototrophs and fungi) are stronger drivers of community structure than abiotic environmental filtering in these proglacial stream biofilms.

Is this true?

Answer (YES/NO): NO